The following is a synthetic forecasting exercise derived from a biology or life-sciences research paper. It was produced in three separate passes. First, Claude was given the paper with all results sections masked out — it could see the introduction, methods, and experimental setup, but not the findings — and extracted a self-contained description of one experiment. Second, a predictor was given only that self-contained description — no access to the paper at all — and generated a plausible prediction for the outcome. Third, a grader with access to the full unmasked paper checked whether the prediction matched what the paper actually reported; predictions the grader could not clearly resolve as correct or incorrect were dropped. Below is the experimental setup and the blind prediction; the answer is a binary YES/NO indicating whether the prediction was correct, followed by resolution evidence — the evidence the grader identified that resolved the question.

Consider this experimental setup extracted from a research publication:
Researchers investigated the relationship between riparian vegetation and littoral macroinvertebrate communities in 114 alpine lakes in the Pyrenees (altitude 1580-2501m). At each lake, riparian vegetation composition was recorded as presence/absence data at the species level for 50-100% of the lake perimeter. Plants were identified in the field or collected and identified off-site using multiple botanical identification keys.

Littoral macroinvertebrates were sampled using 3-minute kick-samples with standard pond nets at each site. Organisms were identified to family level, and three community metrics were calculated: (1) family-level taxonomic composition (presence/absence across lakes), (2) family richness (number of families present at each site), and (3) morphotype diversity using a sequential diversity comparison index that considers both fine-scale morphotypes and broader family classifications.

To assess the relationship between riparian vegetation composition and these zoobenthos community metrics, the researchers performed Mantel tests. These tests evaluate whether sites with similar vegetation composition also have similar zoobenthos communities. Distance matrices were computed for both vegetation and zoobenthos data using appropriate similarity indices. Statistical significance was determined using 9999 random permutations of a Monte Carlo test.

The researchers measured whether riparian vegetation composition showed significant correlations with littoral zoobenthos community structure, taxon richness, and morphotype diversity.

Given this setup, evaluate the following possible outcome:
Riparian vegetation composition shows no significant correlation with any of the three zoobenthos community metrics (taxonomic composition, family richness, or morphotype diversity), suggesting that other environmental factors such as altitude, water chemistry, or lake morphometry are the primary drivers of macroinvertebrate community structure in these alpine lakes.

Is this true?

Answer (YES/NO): NO